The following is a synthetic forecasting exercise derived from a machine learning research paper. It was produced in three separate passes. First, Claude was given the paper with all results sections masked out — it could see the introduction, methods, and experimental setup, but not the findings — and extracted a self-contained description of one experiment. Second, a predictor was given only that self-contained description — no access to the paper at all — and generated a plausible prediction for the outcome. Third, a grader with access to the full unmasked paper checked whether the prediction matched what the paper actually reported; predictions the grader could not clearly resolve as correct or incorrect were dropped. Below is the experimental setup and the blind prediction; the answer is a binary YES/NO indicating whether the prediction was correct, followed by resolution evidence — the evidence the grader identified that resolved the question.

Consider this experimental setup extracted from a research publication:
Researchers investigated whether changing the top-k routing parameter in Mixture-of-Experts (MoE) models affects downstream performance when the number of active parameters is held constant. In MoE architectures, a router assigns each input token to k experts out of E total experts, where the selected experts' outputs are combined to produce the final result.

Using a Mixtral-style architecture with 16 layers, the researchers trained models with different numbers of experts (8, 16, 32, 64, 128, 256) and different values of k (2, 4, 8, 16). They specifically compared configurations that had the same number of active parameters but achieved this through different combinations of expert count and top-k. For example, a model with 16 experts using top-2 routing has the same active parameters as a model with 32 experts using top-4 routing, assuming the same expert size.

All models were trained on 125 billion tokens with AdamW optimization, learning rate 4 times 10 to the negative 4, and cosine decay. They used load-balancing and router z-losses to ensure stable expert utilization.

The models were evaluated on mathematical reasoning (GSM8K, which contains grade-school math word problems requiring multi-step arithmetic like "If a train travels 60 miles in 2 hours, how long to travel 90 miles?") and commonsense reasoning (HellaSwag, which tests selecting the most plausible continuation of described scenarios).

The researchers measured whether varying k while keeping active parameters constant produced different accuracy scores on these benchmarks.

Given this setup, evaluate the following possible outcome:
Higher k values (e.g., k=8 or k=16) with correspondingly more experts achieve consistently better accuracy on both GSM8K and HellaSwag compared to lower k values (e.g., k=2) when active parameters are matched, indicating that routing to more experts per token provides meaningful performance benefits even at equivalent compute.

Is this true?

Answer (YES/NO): NO